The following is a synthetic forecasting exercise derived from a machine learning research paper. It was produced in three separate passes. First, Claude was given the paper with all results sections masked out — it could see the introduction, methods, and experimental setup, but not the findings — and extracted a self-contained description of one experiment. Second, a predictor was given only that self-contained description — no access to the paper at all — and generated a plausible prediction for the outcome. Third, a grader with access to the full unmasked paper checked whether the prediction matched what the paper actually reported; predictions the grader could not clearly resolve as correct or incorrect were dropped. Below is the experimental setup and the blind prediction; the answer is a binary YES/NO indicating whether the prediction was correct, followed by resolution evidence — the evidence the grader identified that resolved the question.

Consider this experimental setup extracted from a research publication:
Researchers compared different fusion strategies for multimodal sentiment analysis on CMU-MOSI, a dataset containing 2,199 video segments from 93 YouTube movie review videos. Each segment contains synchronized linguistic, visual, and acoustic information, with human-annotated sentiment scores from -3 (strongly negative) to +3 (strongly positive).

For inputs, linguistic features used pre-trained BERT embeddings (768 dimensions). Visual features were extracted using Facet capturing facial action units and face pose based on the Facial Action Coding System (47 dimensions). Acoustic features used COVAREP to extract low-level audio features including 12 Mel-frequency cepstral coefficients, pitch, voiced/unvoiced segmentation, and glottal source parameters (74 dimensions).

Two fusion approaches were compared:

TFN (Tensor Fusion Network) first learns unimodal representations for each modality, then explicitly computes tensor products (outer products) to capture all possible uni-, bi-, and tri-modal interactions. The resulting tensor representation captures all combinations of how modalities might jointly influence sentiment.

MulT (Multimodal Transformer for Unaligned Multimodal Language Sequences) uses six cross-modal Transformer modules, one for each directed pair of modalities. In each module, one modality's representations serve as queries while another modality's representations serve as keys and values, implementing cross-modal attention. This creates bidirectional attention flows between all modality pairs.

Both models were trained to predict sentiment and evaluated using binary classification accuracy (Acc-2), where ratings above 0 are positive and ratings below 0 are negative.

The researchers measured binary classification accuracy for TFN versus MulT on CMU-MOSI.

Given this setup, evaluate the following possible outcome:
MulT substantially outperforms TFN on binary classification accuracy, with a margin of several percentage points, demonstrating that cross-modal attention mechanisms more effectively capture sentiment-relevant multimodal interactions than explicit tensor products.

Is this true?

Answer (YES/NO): YES